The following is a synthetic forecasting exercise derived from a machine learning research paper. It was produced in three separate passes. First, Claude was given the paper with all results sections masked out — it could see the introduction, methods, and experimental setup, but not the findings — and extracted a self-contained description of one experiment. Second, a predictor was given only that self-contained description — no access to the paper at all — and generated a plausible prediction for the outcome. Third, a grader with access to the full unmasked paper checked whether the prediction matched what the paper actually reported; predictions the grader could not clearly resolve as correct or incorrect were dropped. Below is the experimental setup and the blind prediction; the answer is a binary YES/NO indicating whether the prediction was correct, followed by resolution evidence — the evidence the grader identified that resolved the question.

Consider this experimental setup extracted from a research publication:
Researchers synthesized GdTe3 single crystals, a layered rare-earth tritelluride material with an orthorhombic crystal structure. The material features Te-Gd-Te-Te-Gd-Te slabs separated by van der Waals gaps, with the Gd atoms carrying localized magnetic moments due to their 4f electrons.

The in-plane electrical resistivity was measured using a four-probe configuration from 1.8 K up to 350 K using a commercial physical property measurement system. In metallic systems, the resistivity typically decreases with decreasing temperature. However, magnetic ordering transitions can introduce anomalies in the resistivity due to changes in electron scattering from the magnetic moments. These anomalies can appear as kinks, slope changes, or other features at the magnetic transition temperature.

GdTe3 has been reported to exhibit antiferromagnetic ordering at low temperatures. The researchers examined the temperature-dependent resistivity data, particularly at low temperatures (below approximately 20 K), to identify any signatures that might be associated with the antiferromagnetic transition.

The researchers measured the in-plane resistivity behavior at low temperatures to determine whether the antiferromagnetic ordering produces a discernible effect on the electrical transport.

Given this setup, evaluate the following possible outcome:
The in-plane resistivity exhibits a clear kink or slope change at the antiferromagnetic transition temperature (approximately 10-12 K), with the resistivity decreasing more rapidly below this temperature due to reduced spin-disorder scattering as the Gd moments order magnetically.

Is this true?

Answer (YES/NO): NO